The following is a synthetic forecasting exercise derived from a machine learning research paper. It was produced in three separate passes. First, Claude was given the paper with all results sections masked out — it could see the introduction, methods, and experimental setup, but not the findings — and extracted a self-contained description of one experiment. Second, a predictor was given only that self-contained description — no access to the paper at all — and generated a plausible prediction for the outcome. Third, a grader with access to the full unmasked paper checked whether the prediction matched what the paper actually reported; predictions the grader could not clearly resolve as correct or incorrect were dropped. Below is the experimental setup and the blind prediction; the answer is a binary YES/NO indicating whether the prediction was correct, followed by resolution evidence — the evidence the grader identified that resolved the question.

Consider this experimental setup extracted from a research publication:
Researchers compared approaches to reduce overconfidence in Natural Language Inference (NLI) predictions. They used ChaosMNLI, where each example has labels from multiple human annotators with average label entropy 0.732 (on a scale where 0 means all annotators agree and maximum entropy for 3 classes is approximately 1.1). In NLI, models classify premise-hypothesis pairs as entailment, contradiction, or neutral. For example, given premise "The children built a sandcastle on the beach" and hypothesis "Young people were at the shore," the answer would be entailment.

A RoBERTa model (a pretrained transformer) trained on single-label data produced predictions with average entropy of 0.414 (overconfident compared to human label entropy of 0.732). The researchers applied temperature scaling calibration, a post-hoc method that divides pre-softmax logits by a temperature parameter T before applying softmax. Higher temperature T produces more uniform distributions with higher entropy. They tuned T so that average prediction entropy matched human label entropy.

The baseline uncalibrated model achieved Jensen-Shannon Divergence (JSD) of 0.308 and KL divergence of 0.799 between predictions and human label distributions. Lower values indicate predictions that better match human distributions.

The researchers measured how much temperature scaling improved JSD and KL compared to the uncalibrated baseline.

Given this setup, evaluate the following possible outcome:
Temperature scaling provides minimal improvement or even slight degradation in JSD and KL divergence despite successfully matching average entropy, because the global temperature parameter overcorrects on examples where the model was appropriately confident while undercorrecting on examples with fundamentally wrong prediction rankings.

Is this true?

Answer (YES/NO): NO